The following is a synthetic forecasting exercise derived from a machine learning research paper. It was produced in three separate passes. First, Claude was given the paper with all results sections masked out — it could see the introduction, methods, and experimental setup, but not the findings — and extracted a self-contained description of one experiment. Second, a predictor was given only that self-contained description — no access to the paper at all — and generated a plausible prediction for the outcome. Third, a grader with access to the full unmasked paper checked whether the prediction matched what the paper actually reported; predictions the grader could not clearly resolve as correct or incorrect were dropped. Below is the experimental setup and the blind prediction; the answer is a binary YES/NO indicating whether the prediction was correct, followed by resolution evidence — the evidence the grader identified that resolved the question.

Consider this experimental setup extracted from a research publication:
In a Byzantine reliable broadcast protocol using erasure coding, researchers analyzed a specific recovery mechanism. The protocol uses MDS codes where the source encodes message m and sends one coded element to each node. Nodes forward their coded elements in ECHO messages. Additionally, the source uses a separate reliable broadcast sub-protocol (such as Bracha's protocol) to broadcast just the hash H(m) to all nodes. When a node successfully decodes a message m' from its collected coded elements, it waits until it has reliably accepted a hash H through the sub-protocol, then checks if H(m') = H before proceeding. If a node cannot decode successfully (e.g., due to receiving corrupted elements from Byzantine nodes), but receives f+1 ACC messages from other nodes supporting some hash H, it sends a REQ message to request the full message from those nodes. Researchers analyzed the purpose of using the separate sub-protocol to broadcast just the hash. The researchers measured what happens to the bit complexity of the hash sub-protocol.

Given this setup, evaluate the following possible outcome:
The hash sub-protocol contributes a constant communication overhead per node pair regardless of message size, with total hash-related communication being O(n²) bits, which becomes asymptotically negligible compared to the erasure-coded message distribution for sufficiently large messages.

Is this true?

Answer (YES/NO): NO